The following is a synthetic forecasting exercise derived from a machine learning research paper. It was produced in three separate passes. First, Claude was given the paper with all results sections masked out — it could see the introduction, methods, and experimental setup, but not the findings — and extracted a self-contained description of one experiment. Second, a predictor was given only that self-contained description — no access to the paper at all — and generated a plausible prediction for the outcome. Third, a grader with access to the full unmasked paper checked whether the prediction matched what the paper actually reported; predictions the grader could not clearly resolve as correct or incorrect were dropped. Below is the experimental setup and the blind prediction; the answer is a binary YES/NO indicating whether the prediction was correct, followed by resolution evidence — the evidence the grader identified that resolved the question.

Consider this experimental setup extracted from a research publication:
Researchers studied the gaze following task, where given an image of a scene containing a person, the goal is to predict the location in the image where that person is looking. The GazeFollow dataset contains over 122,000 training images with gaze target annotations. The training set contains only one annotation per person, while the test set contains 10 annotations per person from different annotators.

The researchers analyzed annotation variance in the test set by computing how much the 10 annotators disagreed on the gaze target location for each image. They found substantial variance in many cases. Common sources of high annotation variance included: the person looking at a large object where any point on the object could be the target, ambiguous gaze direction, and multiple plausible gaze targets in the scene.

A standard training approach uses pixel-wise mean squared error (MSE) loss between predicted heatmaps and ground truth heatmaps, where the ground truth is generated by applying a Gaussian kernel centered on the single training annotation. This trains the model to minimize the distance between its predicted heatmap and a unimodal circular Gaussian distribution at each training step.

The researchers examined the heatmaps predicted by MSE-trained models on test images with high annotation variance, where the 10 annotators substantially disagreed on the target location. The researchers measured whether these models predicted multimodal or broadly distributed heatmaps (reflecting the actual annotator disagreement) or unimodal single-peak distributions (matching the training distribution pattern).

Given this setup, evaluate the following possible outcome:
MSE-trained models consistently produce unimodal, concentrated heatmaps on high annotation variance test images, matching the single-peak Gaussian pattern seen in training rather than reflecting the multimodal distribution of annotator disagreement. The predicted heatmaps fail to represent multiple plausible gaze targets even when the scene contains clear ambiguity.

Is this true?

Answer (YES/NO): YES